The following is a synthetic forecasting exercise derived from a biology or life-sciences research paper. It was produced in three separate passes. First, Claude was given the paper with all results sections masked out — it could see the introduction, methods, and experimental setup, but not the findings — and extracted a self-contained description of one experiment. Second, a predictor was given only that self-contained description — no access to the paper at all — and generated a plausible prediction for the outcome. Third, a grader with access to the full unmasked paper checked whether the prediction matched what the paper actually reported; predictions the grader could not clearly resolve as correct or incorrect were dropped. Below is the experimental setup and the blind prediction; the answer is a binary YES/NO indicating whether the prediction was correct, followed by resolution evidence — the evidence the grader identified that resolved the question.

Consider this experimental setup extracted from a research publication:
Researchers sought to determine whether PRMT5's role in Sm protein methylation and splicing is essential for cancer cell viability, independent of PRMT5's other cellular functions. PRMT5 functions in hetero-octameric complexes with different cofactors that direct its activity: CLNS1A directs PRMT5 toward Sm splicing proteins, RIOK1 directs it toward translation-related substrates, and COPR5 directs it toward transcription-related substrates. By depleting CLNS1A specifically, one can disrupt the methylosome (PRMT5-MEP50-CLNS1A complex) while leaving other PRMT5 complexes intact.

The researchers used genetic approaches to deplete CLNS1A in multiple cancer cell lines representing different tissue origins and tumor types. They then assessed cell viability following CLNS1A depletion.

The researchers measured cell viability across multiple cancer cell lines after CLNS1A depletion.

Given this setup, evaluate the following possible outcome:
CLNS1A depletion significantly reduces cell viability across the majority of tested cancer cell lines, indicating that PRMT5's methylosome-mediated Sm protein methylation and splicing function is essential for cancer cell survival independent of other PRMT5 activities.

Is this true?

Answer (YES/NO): NO